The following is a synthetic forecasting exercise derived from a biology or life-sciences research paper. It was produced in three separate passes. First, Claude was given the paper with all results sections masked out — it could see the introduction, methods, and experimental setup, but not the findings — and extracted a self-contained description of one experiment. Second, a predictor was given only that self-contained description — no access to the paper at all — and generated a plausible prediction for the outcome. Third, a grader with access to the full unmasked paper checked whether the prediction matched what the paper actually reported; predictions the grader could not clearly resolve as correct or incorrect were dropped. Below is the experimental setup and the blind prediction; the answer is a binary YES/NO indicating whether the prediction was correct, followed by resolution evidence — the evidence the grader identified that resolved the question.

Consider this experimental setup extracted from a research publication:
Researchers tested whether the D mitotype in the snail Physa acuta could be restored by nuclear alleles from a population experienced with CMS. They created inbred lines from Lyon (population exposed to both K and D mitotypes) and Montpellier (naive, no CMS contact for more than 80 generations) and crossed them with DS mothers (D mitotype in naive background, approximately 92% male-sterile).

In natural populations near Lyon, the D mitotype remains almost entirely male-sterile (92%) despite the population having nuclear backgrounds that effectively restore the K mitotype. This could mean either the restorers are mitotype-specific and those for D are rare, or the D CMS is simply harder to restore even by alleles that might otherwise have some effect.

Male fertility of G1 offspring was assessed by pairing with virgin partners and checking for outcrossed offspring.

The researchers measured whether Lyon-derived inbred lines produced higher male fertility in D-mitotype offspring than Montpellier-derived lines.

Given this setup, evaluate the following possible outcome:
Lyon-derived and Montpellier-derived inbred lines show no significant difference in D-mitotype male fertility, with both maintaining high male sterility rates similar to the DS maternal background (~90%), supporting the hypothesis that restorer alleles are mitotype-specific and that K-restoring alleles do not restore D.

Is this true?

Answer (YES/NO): YES